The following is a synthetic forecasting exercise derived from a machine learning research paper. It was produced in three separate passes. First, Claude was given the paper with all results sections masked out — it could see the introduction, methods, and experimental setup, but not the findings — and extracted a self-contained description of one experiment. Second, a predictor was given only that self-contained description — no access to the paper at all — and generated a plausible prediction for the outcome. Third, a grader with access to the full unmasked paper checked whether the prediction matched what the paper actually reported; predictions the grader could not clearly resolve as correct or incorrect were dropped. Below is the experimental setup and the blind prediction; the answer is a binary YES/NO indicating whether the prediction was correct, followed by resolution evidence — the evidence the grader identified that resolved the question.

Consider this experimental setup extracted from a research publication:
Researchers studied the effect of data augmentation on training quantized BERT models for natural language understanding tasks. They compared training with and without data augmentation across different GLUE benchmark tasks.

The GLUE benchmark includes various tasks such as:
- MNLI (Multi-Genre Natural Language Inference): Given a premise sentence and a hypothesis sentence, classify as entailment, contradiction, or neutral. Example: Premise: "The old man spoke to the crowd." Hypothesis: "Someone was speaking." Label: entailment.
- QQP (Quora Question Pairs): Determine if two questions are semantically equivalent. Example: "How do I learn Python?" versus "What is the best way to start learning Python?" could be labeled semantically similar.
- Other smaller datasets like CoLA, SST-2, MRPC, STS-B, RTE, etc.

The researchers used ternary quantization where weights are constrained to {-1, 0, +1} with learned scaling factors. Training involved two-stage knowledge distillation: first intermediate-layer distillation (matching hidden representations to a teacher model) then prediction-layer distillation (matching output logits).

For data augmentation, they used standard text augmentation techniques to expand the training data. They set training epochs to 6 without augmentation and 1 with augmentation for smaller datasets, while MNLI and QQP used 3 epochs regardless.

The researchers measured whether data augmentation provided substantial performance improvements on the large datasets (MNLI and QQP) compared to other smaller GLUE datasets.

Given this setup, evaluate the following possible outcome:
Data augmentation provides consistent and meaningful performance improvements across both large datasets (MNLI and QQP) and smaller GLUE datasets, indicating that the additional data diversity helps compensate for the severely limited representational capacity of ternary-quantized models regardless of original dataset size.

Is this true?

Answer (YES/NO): NO